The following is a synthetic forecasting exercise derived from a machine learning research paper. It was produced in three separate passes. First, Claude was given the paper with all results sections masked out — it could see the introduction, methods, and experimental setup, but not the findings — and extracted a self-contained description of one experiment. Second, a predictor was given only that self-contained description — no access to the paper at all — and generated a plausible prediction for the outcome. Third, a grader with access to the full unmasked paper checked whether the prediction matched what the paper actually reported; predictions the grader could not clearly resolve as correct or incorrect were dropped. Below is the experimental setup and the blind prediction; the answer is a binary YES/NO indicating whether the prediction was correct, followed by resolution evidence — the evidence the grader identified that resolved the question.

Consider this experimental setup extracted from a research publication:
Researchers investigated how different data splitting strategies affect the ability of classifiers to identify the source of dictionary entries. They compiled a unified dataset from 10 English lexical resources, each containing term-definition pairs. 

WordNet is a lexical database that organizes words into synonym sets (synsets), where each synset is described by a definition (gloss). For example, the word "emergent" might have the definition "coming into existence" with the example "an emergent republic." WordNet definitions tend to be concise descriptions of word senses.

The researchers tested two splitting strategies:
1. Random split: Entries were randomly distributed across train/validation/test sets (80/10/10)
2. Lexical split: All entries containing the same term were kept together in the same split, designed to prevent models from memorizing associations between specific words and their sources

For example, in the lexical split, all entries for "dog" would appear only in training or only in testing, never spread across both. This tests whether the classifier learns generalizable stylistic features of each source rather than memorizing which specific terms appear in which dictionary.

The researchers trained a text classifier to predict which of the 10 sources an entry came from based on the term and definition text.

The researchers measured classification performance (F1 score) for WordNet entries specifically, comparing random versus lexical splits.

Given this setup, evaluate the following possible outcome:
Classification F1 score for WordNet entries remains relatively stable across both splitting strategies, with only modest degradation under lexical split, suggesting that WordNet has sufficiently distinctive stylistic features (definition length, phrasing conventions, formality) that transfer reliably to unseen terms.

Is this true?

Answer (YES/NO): NO